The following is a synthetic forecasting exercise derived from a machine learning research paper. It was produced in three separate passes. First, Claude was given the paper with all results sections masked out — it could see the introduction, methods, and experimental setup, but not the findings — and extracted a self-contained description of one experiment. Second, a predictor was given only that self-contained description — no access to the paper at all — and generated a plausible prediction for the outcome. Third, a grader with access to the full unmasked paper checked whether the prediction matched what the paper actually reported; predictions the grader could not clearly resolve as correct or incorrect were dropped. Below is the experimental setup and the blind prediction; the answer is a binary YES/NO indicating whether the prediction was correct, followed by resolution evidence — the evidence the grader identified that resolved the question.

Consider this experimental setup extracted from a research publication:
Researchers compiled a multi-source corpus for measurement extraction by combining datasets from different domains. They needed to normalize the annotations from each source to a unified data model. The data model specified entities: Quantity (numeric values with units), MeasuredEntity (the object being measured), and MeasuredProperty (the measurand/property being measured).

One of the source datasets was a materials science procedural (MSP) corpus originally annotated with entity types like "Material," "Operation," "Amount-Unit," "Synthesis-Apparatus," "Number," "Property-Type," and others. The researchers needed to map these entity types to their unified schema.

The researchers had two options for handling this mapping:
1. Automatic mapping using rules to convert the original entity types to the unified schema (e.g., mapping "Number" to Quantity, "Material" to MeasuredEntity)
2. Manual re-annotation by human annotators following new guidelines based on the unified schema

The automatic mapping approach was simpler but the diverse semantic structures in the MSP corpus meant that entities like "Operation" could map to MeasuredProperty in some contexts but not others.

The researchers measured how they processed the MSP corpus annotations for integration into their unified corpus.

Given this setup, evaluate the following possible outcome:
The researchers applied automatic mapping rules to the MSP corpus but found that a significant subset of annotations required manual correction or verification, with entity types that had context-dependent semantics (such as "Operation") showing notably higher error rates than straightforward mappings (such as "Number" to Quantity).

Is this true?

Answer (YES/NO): NO